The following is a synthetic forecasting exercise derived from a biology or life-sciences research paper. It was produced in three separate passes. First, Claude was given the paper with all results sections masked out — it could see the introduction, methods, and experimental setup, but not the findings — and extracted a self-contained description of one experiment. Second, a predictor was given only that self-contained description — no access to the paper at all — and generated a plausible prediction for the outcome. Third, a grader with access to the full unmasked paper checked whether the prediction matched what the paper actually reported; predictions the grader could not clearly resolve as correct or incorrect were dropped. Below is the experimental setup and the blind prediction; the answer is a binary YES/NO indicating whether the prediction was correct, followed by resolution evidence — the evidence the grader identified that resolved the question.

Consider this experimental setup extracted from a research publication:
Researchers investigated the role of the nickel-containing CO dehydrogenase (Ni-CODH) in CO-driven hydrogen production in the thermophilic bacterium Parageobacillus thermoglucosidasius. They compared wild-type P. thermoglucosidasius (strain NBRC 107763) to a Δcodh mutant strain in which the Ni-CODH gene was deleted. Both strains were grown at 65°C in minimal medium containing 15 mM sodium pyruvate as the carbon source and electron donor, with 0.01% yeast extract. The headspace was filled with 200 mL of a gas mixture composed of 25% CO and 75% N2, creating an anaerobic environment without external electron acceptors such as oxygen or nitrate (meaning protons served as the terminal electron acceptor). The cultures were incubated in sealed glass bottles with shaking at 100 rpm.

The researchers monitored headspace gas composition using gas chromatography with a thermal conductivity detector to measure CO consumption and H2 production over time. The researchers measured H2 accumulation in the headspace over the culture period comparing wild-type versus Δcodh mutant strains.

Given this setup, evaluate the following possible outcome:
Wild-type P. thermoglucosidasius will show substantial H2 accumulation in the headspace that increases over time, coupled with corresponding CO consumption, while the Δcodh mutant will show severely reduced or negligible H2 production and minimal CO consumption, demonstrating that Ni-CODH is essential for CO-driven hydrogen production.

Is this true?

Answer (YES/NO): YES